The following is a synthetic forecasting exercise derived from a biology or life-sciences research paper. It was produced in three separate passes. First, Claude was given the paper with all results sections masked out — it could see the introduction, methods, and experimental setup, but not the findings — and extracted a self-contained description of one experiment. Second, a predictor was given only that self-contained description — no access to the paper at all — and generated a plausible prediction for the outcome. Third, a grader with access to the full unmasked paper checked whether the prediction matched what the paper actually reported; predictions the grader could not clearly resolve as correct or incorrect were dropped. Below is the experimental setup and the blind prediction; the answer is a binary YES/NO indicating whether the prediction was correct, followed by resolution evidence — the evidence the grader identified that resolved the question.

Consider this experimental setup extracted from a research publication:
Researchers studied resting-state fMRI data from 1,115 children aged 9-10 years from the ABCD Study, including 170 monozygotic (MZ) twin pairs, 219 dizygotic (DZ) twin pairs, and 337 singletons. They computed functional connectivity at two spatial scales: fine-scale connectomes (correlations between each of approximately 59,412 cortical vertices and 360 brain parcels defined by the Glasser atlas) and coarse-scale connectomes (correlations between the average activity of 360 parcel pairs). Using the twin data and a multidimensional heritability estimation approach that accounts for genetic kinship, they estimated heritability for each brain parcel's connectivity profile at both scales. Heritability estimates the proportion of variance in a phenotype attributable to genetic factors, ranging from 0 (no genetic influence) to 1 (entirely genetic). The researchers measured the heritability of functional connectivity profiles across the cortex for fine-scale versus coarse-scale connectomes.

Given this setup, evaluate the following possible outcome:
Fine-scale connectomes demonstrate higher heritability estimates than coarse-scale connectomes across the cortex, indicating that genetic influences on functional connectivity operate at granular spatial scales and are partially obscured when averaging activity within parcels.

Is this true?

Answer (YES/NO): NO